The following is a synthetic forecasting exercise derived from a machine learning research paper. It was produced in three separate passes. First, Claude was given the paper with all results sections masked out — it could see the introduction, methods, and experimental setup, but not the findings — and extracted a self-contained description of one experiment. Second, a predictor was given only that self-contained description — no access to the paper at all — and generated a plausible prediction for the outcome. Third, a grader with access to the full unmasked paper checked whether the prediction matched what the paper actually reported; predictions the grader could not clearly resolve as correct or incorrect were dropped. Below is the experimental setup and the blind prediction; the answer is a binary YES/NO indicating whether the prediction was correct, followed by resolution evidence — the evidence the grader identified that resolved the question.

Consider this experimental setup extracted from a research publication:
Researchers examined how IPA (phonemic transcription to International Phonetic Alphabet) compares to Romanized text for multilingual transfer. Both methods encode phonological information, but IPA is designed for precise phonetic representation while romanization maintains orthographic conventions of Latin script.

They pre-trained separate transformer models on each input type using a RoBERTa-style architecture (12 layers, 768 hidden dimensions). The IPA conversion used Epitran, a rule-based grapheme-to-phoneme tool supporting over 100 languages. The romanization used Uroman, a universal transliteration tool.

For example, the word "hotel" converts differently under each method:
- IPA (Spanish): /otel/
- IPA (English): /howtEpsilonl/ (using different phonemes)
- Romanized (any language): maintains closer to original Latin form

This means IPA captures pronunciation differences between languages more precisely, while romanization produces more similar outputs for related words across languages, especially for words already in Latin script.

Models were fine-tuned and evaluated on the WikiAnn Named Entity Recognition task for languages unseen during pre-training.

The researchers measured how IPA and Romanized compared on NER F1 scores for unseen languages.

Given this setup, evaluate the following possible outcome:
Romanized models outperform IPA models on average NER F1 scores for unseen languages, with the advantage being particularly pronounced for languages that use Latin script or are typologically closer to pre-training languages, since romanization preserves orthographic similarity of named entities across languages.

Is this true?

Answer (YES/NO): NO